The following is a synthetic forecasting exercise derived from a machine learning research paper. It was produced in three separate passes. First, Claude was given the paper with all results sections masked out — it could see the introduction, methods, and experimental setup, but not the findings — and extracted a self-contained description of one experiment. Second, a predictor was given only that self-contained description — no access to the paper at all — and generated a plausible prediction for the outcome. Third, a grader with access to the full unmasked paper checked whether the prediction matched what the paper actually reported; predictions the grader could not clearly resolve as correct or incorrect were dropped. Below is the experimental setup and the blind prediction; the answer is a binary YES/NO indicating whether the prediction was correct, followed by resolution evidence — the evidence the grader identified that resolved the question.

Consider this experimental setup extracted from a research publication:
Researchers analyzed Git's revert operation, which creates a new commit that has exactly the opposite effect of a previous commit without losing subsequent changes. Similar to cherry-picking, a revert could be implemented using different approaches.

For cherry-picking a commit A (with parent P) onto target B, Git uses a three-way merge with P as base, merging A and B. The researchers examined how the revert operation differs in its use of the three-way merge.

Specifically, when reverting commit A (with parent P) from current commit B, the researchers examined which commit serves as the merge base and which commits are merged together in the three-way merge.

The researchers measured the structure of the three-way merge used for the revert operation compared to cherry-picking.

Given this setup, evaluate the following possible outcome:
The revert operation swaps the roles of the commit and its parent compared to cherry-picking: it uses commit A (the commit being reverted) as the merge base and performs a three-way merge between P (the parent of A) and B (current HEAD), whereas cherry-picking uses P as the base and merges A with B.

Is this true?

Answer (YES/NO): YES